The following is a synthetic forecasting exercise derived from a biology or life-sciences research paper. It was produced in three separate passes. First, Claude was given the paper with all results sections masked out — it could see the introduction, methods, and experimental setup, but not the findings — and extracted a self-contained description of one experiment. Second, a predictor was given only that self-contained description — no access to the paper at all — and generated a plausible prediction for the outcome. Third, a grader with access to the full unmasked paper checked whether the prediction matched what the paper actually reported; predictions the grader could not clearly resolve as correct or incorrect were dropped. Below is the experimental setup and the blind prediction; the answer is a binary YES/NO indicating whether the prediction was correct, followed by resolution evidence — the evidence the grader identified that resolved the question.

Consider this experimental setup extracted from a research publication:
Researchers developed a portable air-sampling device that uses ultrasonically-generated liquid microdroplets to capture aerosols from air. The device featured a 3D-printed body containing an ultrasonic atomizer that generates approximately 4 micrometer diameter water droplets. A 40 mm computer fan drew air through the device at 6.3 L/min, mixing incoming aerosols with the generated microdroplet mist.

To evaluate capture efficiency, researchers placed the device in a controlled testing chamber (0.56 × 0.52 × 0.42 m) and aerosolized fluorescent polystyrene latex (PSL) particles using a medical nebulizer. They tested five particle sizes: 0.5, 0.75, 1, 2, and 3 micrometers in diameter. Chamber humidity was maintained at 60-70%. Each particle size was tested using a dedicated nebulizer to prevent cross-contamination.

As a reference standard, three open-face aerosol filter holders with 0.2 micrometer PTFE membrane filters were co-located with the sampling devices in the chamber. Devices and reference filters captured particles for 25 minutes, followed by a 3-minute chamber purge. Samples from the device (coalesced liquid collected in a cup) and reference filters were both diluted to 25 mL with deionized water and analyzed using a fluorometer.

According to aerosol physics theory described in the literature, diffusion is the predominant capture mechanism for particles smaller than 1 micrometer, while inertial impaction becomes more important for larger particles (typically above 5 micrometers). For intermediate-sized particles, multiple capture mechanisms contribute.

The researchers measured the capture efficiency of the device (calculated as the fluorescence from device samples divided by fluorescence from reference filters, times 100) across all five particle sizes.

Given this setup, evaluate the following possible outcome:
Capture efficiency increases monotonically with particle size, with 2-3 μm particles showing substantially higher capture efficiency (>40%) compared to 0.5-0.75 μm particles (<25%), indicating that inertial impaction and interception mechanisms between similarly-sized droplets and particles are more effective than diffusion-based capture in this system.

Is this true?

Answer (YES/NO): NO